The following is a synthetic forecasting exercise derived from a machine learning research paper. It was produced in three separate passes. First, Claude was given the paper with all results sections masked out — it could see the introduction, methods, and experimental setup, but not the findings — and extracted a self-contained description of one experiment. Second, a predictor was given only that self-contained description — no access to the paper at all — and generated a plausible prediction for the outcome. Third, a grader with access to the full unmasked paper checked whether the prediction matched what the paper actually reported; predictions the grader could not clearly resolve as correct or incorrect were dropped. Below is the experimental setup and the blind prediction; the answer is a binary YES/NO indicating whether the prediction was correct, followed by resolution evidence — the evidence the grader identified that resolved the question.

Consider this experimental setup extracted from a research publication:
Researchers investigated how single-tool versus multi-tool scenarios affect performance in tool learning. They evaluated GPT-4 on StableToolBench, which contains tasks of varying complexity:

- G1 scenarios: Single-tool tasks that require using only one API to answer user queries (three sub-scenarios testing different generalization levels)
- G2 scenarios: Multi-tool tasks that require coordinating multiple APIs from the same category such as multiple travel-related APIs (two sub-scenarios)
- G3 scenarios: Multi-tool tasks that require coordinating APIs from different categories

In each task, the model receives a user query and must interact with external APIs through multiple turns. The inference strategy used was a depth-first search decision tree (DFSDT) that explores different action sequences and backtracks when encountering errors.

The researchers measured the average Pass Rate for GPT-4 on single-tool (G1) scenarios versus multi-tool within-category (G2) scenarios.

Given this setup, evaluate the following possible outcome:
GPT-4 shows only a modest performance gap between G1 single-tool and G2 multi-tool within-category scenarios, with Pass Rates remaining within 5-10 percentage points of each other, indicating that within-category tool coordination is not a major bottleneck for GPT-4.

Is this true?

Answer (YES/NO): NO